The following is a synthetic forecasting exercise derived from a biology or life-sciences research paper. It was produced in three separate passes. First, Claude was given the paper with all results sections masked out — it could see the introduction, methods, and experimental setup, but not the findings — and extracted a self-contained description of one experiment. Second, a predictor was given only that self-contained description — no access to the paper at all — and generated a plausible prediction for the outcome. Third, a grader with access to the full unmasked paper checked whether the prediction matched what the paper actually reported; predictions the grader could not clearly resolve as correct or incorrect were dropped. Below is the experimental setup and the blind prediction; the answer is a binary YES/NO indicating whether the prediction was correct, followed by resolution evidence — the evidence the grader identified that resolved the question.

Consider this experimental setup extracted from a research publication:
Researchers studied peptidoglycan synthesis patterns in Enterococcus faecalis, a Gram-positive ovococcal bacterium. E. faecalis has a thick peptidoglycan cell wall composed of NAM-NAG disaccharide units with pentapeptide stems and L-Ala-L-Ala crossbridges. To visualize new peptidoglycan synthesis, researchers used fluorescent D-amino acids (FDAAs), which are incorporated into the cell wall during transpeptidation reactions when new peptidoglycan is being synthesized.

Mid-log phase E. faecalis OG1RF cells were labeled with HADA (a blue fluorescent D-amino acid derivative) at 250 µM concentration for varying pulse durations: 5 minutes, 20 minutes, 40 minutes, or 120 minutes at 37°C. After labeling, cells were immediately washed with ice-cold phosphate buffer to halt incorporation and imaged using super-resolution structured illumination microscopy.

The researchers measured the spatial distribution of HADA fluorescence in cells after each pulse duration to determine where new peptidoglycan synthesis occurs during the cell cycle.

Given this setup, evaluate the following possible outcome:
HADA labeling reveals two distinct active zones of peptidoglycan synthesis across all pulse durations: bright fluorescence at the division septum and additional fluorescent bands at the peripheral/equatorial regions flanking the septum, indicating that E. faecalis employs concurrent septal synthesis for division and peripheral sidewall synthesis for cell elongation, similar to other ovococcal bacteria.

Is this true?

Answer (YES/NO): NO